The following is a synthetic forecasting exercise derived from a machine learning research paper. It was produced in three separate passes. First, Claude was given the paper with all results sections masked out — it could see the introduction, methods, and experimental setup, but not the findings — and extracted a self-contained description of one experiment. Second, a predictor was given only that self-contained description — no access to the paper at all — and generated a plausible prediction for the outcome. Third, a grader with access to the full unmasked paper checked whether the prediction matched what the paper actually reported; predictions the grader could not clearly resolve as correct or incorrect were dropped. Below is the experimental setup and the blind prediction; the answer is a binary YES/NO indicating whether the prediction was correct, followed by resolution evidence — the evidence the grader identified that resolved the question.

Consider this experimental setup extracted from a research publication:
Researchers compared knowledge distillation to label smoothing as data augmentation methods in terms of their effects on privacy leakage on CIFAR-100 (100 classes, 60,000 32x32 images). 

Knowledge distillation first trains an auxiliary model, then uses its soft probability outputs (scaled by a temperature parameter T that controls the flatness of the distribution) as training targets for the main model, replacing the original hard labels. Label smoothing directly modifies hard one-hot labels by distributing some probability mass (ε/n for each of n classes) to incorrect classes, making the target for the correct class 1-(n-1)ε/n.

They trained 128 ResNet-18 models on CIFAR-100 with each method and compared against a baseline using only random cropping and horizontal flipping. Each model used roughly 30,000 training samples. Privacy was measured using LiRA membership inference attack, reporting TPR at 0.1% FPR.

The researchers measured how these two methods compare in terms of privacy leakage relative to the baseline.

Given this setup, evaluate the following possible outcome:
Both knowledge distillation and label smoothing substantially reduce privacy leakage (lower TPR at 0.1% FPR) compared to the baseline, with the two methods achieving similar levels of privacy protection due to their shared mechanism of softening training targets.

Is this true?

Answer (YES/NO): NO